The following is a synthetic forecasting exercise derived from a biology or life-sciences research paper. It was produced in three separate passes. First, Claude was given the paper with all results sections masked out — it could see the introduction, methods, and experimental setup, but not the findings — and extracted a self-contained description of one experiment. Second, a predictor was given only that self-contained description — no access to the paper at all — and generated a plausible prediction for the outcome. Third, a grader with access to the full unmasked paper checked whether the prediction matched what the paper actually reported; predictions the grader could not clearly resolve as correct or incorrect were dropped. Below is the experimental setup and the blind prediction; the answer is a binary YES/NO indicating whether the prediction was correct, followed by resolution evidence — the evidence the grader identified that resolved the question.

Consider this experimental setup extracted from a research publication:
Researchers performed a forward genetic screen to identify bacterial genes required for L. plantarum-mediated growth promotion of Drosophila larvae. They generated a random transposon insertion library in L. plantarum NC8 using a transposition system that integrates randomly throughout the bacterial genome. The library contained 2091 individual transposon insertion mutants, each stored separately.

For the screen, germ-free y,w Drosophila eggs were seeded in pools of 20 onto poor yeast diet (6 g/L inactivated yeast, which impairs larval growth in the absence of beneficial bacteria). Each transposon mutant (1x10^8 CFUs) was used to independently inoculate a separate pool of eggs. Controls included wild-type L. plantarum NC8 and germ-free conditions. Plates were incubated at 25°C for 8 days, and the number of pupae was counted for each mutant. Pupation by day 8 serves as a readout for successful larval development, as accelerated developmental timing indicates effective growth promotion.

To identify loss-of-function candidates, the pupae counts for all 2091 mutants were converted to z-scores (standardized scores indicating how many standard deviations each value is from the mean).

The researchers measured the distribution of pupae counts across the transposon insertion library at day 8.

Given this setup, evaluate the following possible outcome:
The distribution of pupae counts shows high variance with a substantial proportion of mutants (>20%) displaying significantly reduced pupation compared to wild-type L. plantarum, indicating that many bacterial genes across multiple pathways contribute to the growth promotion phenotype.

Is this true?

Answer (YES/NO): NO